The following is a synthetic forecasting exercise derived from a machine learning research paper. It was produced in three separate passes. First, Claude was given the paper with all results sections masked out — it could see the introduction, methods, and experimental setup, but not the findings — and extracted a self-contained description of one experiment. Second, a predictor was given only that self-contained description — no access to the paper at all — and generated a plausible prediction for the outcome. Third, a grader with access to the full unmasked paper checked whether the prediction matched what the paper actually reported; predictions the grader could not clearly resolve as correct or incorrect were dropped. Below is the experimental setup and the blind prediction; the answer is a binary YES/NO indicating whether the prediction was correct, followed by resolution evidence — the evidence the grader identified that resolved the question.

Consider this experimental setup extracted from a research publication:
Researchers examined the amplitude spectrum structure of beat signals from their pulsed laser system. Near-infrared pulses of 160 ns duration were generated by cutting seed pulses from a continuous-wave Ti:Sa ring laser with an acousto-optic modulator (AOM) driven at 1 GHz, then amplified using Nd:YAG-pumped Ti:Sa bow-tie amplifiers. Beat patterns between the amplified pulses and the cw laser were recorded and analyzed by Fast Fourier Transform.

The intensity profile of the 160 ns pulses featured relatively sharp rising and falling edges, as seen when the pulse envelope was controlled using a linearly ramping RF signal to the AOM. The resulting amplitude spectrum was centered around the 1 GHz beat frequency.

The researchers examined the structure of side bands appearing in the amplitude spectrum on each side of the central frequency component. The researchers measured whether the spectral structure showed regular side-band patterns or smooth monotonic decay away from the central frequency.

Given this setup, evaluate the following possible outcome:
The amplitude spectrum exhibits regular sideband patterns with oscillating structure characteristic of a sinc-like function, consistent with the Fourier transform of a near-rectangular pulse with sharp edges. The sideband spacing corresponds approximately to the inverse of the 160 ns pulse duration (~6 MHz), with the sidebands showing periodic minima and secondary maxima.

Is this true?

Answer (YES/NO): YES